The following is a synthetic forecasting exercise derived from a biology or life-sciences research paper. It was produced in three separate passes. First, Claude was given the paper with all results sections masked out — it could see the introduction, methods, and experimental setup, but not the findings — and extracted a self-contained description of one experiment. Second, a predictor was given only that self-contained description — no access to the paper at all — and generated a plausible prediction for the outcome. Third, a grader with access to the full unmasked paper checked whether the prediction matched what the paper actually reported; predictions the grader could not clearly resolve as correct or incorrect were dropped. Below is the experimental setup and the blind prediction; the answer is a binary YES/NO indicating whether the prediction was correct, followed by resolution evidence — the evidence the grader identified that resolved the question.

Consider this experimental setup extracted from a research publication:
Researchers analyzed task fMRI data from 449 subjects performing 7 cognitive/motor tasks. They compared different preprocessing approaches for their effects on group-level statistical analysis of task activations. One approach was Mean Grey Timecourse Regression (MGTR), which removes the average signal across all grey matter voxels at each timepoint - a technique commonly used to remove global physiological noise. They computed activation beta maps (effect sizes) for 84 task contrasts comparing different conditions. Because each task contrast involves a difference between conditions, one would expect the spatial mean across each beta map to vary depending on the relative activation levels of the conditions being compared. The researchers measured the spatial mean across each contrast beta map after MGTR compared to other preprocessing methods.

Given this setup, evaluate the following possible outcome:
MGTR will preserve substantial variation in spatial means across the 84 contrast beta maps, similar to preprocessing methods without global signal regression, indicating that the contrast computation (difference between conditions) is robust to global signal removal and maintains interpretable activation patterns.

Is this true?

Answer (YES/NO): NO